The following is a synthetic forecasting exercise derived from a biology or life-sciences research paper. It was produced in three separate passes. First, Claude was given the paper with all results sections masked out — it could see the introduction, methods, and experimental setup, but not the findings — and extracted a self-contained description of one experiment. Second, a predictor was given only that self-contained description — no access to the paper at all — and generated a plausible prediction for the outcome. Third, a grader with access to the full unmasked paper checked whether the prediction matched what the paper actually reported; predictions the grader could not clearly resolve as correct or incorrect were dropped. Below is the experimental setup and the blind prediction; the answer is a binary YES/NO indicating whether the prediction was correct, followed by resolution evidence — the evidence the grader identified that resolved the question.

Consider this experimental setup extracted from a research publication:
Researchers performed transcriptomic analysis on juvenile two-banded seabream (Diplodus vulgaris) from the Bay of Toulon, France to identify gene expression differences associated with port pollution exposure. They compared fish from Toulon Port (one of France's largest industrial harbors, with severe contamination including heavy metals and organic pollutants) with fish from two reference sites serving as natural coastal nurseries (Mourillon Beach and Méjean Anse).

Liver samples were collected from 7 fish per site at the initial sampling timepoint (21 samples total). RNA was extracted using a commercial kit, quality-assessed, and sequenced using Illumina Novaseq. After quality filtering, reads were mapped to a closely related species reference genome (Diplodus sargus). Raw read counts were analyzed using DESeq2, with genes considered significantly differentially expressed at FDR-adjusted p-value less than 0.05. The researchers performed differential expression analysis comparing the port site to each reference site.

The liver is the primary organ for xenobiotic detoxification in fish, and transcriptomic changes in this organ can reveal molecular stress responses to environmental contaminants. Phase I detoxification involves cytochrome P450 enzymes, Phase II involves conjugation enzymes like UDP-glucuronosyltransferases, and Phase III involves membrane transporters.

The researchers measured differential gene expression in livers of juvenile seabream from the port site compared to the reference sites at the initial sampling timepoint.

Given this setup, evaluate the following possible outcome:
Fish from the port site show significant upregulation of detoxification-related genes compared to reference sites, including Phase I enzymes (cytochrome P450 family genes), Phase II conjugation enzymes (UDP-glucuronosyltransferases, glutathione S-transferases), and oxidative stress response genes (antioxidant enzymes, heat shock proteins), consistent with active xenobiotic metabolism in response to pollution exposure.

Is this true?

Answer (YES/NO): NO